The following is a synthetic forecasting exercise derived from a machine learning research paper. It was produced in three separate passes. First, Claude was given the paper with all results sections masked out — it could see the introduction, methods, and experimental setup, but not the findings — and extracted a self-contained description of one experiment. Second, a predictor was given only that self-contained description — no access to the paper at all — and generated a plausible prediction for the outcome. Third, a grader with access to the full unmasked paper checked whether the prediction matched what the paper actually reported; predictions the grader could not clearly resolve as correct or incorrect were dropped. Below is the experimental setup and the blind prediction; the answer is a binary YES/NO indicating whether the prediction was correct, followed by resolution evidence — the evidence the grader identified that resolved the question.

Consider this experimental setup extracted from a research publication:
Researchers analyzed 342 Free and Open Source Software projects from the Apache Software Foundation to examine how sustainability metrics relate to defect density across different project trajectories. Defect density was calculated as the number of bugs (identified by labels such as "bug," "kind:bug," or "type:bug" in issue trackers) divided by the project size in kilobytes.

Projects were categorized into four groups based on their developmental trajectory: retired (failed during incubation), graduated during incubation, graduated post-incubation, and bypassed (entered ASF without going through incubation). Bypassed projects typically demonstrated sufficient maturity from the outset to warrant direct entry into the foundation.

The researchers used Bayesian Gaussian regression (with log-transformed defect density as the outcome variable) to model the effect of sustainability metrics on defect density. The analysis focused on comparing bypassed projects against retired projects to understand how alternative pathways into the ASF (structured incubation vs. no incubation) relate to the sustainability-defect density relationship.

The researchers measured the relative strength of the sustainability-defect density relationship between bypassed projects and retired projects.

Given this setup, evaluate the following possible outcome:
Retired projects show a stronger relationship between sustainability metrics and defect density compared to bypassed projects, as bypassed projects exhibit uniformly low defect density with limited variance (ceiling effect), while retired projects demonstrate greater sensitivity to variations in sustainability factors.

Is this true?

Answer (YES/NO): NO